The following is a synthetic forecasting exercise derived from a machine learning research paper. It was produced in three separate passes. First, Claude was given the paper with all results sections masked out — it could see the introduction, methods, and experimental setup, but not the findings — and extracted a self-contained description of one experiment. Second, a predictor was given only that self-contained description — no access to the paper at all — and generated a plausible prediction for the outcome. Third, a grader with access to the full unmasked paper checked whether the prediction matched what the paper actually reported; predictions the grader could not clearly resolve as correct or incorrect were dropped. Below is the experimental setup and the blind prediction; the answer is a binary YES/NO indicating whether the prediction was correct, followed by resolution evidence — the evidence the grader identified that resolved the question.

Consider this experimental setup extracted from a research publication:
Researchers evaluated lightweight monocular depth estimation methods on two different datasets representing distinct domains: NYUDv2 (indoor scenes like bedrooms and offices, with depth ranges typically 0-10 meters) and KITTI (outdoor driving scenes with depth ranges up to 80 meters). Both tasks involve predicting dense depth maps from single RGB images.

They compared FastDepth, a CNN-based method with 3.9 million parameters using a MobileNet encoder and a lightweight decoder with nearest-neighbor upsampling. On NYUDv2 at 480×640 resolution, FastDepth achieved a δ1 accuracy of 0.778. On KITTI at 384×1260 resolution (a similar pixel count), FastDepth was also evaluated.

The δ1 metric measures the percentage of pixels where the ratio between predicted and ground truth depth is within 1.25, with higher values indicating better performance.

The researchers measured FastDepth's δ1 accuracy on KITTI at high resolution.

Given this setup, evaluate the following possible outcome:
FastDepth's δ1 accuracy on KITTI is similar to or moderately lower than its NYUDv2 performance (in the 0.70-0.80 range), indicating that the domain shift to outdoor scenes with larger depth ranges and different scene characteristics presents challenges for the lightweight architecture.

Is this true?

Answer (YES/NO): NO